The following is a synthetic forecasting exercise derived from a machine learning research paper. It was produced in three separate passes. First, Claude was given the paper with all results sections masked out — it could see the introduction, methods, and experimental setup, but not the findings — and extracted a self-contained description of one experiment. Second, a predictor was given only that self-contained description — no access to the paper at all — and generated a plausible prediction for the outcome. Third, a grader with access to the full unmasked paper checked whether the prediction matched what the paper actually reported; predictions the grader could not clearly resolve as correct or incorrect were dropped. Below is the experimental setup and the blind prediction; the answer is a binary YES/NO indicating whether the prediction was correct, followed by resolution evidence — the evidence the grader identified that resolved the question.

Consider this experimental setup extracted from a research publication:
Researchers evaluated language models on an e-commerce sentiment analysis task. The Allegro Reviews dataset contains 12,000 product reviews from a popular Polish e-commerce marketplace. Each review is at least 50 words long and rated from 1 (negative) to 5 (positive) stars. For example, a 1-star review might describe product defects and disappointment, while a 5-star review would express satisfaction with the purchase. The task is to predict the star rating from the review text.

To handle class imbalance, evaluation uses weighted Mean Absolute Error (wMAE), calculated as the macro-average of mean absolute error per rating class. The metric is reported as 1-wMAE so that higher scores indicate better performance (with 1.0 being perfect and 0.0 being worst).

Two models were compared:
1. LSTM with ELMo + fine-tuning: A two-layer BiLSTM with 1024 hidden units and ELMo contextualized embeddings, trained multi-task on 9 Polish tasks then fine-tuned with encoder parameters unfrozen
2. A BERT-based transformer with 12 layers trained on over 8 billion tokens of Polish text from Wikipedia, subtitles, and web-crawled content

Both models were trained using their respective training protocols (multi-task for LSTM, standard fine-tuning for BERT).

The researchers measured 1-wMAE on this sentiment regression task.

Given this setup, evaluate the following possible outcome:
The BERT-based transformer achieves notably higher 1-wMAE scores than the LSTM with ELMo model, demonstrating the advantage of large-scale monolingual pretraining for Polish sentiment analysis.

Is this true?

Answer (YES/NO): NO